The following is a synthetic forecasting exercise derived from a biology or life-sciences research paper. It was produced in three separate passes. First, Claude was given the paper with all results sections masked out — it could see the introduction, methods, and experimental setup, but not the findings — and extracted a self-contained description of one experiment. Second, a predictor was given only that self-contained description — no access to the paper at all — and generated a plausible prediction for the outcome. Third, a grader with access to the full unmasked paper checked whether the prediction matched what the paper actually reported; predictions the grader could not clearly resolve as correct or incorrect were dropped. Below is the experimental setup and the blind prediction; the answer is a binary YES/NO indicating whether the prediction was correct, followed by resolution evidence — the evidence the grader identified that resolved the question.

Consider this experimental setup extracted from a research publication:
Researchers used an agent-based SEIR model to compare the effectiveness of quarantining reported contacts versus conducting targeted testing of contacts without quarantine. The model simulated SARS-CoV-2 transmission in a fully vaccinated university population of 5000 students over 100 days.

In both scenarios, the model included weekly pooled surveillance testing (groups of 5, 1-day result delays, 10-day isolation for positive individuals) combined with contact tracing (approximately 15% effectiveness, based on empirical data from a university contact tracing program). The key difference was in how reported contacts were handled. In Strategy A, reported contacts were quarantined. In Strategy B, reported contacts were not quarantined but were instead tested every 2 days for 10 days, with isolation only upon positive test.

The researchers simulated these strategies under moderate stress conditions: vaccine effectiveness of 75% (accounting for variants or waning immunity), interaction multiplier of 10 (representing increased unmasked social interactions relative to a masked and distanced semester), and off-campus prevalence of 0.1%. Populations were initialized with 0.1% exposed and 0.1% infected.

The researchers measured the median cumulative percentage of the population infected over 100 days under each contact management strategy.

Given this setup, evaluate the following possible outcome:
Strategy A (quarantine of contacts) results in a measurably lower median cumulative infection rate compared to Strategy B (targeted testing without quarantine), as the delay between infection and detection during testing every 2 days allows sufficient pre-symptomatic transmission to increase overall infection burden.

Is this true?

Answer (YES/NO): NO